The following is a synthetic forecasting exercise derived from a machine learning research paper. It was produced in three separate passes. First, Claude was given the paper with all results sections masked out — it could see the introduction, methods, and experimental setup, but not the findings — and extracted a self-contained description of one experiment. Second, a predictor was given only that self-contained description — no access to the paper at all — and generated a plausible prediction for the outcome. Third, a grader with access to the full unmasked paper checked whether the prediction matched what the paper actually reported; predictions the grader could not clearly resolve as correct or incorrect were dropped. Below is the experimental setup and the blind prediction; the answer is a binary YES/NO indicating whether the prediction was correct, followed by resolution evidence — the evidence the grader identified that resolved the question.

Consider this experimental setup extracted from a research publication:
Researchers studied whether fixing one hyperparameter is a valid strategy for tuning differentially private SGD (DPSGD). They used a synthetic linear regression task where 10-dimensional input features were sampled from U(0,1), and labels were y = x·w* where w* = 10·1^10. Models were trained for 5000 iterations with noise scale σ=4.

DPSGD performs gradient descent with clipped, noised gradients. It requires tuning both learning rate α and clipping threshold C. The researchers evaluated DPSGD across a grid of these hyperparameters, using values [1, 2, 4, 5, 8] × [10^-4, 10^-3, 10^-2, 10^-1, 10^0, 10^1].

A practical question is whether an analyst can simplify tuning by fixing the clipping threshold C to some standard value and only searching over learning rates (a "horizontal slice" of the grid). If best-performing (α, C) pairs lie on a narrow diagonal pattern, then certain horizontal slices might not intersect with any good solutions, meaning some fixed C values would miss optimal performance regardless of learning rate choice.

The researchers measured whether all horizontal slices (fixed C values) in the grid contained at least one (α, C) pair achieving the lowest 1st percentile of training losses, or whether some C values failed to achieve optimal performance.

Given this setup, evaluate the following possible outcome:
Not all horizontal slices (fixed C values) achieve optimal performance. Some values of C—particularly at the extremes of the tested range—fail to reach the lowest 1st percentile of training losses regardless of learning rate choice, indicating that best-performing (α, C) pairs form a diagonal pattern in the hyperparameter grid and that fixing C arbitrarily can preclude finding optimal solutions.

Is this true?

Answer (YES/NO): YES